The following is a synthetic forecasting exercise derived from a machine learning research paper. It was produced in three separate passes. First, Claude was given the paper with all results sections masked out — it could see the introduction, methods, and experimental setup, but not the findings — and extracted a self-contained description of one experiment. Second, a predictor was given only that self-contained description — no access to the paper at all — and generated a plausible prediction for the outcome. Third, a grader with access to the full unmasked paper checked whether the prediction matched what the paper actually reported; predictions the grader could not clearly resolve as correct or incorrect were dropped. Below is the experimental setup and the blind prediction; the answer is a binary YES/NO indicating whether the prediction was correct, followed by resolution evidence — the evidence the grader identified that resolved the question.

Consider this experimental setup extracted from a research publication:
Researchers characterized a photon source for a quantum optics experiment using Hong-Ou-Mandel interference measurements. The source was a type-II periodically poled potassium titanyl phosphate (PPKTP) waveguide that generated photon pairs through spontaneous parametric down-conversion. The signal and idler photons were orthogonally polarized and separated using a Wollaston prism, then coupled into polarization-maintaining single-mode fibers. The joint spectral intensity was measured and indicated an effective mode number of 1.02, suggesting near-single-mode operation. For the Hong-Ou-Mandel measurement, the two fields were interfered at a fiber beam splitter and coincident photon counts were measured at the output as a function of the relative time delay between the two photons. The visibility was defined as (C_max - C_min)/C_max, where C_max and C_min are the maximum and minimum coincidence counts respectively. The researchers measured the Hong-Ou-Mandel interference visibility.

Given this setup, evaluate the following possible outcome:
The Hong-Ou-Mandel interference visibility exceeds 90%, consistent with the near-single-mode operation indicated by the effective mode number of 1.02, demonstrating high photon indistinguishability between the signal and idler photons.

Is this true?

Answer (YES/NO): YES